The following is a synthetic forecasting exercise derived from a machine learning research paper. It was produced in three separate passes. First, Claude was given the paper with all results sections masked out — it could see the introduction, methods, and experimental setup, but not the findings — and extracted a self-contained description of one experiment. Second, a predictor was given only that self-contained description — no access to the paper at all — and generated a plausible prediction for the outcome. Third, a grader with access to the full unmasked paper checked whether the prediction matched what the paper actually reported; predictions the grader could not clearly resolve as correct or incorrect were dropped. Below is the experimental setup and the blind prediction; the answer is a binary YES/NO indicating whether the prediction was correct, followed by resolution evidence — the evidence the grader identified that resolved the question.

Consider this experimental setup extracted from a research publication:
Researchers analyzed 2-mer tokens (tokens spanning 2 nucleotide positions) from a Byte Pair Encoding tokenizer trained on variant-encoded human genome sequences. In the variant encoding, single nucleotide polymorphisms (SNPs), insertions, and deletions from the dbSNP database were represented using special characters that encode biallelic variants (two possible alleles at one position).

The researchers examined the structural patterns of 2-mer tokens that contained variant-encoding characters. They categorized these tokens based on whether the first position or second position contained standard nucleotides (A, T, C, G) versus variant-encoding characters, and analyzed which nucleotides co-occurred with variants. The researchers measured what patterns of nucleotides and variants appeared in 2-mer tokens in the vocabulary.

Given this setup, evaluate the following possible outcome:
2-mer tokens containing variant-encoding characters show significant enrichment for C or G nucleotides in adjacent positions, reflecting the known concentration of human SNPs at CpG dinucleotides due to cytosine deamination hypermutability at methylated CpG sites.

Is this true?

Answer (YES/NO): NO